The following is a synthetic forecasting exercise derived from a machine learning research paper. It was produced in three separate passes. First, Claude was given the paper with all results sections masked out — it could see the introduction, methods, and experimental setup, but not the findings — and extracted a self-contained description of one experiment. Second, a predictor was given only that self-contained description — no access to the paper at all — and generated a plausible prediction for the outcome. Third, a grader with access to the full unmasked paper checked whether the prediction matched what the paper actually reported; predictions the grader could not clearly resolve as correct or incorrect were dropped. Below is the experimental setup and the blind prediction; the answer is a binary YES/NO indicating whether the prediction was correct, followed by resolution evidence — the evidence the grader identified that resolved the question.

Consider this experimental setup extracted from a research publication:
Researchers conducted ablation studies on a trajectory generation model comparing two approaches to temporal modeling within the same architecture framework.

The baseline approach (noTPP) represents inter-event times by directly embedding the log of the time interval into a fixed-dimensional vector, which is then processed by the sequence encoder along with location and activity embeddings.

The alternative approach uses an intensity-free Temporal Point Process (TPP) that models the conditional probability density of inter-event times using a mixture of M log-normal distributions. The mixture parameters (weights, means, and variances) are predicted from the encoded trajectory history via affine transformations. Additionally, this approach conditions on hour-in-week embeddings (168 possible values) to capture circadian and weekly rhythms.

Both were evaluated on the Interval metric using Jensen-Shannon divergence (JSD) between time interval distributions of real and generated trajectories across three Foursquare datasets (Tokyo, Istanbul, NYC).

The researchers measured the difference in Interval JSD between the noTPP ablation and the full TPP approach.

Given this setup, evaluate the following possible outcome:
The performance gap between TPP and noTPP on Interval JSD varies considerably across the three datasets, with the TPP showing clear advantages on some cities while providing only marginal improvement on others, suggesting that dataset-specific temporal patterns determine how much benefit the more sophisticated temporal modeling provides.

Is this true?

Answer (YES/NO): NO